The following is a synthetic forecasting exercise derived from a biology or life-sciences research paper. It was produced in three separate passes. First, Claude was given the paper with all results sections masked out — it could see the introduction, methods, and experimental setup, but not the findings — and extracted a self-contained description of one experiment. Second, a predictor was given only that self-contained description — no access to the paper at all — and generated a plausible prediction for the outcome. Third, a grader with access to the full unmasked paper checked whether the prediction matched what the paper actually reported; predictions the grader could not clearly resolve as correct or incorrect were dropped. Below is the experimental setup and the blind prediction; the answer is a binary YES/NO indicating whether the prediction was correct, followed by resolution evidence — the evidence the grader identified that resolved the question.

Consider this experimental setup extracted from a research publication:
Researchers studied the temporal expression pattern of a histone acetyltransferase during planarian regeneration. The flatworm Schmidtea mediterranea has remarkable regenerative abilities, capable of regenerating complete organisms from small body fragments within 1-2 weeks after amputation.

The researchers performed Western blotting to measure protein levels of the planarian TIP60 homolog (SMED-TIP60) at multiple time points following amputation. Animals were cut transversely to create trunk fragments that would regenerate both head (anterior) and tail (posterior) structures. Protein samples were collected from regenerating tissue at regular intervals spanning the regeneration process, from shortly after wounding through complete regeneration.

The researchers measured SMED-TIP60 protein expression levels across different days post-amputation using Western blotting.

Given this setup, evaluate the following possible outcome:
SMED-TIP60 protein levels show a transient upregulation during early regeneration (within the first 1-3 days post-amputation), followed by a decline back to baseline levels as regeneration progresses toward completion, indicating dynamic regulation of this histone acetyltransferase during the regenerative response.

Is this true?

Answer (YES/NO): NO